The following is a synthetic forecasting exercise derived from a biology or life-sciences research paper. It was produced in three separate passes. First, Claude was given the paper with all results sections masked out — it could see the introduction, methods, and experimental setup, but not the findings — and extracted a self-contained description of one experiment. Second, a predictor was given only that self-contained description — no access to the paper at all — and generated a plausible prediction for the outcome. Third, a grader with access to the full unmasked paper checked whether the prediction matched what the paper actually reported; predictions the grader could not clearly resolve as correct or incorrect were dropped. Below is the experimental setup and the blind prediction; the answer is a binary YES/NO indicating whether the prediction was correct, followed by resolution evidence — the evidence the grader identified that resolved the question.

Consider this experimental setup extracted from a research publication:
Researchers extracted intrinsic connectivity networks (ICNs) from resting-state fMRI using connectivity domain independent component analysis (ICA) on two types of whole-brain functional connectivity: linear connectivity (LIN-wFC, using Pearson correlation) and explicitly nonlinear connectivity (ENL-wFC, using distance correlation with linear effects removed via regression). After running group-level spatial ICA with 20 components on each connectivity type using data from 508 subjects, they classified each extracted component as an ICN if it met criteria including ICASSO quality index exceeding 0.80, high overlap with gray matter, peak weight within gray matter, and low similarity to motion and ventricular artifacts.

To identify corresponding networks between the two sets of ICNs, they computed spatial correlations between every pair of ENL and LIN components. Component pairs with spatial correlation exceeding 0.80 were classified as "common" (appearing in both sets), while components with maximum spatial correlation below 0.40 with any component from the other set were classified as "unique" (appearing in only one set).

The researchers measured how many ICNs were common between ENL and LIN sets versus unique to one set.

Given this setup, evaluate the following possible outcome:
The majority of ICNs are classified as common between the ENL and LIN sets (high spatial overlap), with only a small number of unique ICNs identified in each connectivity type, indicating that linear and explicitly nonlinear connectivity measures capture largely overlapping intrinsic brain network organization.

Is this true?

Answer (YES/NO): YES